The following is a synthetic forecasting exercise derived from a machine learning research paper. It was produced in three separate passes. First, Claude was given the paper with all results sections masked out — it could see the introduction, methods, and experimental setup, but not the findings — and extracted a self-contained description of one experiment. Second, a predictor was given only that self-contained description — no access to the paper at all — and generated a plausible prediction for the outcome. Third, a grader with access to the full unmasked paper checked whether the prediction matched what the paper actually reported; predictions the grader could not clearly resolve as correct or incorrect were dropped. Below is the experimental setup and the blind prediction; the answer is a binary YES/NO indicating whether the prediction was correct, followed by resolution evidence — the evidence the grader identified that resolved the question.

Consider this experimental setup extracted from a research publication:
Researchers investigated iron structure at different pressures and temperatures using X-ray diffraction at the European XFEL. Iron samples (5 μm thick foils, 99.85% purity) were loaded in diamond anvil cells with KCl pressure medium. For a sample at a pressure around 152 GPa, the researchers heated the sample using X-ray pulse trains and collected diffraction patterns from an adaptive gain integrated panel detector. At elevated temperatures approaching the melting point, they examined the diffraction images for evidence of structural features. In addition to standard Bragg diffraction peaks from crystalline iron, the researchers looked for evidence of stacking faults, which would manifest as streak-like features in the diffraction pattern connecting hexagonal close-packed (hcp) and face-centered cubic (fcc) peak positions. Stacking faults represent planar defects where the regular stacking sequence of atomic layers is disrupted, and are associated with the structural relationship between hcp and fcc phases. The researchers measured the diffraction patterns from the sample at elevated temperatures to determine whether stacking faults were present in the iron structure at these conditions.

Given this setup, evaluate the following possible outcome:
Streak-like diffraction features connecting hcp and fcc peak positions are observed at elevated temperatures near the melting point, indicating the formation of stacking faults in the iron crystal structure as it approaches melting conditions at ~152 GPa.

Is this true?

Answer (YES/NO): YES